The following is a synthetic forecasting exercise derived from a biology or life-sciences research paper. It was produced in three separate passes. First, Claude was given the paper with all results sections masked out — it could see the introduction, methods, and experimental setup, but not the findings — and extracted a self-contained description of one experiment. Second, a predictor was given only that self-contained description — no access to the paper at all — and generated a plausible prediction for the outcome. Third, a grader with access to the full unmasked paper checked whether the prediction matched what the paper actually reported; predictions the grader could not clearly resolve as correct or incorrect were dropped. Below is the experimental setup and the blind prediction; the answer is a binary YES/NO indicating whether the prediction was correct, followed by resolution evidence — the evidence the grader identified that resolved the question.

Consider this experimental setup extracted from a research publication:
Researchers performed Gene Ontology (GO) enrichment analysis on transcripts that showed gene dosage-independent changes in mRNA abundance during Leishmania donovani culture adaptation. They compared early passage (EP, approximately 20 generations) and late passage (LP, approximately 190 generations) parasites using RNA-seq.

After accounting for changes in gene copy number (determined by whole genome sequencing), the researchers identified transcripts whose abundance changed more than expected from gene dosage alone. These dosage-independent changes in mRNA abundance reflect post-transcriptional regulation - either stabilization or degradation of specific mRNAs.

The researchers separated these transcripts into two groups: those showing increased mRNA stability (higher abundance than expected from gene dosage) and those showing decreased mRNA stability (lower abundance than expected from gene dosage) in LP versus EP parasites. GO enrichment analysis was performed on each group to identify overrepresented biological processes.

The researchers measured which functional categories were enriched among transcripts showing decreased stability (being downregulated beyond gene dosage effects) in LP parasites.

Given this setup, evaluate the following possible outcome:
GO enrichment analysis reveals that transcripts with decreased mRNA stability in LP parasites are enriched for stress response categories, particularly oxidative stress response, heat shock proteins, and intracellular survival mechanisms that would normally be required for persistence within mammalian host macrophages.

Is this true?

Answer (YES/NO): NO